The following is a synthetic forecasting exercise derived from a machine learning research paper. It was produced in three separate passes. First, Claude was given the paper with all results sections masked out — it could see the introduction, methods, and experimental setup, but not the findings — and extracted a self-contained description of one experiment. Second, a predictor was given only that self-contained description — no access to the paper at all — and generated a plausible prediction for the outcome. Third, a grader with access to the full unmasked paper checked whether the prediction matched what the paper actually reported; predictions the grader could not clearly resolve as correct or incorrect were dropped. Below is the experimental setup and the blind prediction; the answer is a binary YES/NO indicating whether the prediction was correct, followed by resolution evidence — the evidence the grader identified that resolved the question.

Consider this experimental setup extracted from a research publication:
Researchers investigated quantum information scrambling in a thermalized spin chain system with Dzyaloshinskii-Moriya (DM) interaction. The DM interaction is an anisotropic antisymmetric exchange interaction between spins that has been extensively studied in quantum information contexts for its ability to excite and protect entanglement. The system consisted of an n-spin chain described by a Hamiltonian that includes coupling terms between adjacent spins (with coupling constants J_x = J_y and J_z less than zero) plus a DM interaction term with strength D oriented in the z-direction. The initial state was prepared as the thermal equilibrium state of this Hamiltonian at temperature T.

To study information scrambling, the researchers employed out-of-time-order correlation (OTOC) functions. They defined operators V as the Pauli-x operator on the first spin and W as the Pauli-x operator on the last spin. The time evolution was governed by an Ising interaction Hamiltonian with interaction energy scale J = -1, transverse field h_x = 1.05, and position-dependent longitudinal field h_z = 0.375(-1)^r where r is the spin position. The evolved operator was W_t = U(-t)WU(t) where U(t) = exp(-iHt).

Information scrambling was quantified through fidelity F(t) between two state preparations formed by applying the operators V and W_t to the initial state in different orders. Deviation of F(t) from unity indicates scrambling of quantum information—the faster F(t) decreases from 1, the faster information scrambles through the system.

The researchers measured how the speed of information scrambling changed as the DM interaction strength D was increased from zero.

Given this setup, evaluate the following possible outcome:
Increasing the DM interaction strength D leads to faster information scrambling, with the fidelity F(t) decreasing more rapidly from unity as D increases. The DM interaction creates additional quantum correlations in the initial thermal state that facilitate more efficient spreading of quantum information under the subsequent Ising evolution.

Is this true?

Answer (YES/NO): YES